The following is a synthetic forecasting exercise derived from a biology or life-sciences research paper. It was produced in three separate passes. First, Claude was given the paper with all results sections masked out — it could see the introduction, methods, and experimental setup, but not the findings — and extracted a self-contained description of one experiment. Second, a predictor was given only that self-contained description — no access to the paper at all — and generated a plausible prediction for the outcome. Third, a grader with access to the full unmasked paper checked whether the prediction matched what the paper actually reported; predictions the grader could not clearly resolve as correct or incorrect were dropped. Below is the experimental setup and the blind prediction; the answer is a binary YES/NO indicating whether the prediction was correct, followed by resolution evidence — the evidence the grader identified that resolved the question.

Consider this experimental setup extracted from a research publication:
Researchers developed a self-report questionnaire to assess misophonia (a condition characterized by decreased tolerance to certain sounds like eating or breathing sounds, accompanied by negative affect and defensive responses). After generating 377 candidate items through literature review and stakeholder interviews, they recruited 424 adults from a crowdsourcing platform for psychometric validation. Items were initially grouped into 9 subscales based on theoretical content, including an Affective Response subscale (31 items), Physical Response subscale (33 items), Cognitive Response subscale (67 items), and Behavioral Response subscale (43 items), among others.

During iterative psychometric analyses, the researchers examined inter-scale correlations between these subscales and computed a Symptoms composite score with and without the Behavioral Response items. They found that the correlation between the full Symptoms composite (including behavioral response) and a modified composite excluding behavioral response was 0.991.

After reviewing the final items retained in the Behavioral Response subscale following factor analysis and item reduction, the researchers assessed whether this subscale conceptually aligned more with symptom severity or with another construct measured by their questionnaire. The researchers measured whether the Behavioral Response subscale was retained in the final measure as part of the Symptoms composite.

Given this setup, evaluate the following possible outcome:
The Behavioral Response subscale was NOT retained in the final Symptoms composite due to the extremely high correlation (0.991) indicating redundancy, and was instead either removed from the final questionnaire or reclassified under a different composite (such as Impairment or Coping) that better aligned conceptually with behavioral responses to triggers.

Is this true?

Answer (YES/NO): NO